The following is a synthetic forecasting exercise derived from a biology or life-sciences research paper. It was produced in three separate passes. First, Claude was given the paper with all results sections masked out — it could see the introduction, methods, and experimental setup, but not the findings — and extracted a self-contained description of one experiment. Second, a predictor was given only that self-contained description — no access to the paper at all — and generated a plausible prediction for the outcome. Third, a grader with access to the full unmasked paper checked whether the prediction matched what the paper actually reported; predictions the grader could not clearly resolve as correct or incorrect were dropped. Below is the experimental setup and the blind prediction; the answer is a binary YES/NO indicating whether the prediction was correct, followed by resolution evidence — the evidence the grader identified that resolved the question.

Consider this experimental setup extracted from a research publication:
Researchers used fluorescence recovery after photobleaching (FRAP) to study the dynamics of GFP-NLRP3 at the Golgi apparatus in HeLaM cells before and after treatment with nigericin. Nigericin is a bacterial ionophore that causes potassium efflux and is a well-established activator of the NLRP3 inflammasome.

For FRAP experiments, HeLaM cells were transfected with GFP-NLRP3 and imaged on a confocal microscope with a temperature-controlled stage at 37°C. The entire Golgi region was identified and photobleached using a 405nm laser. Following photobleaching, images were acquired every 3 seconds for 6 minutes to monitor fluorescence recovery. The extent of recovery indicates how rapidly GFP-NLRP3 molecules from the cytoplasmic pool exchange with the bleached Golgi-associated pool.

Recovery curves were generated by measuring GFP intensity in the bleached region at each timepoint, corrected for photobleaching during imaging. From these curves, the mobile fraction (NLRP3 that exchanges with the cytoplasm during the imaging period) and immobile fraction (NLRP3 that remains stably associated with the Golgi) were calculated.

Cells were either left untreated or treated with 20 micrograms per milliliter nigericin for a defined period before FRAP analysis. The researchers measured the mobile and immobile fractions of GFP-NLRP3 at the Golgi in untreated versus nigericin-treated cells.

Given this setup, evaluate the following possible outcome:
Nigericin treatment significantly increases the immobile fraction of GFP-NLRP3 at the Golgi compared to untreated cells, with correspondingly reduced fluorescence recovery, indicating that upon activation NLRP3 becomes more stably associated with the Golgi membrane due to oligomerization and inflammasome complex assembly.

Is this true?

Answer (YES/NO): NO